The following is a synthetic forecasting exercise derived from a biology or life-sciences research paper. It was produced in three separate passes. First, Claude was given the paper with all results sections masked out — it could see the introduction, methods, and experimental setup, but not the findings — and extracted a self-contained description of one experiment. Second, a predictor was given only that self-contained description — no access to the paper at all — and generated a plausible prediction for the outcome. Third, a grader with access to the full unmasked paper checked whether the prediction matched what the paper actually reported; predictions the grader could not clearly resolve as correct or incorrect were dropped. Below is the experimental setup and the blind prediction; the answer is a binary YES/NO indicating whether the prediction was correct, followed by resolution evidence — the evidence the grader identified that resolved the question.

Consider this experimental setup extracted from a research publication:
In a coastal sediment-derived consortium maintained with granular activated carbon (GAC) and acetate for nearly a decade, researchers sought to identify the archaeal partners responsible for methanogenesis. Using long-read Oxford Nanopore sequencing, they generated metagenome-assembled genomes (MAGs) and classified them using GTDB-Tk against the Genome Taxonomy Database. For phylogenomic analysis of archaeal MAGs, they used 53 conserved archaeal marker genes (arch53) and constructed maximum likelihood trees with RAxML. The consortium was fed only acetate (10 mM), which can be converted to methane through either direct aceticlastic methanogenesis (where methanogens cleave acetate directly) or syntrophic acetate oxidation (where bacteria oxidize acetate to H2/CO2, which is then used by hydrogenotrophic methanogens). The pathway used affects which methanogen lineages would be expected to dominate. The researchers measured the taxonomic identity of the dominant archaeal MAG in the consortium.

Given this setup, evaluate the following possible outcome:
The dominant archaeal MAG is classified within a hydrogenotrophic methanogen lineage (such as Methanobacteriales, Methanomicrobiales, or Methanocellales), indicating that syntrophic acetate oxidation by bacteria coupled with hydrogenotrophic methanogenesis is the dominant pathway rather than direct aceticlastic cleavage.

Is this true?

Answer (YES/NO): NO